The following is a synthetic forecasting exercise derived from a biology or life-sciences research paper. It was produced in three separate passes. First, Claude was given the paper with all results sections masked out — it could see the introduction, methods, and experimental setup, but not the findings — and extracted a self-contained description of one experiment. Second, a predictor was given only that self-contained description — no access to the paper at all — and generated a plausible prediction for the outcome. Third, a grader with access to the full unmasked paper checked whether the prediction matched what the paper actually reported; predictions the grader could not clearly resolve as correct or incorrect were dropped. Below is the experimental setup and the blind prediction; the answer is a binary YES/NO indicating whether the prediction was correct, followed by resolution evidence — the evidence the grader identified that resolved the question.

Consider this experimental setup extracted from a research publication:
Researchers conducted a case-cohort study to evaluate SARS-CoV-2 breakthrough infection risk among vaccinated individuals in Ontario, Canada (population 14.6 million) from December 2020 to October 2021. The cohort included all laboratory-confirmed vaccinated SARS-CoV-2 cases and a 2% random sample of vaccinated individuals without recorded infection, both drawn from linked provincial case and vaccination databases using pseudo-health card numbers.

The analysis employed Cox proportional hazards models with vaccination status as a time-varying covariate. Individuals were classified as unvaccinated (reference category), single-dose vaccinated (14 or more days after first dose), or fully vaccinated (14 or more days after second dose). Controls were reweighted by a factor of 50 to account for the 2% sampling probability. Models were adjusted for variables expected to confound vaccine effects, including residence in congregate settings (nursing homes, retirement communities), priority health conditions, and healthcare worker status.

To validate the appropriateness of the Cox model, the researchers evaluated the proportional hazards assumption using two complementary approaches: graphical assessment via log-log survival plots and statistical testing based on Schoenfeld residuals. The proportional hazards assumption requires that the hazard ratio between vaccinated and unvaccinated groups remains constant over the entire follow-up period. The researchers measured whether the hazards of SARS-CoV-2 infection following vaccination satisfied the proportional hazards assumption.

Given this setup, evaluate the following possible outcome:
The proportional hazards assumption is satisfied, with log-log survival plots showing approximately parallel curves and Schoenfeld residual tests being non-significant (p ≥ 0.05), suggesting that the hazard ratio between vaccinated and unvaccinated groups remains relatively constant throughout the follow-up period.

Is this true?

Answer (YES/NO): NO